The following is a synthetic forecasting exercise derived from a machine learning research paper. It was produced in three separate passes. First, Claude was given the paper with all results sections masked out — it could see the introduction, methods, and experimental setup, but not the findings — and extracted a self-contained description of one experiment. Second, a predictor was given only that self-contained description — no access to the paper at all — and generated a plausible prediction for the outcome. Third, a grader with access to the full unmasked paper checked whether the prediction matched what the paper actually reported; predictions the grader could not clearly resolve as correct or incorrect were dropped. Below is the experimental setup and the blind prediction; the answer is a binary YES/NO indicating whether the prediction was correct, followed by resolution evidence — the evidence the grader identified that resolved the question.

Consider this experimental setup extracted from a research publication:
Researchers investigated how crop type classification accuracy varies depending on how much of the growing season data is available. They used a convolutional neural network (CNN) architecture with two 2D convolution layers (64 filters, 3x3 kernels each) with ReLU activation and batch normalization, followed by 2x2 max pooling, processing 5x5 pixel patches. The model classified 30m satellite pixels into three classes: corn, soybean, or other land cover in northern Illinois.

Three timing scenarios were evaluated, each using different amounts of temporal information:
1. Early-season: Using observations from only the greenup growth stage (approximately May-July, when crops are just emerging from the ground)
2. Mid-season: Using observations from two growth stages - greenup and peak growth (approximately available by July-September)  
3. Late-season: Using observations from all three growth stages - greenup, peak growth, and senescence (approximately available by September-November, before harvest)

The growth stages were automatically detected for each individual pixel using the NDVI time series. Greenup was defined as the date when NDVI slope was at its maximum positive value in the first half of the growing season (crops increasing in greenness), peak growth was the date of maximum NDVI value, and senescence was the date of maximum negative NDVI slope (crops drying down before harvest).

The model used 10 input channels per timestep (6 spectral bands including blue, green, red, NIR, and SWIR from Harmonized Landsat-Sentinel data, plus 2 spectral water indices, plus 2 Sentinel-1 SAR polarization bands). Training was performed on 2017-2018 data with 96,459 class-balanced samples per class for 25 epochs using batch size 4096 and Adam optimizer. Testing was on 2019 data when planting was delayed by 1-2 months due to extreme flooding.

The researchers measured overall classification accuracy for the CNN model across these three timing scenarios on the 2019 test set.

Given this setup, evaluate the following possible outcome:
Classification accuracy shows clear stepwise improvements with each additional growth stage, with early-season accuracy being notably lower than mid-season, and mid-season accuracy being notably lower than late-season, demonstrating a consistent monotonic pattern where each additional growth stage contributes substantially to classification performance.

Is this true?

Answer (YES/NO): NO